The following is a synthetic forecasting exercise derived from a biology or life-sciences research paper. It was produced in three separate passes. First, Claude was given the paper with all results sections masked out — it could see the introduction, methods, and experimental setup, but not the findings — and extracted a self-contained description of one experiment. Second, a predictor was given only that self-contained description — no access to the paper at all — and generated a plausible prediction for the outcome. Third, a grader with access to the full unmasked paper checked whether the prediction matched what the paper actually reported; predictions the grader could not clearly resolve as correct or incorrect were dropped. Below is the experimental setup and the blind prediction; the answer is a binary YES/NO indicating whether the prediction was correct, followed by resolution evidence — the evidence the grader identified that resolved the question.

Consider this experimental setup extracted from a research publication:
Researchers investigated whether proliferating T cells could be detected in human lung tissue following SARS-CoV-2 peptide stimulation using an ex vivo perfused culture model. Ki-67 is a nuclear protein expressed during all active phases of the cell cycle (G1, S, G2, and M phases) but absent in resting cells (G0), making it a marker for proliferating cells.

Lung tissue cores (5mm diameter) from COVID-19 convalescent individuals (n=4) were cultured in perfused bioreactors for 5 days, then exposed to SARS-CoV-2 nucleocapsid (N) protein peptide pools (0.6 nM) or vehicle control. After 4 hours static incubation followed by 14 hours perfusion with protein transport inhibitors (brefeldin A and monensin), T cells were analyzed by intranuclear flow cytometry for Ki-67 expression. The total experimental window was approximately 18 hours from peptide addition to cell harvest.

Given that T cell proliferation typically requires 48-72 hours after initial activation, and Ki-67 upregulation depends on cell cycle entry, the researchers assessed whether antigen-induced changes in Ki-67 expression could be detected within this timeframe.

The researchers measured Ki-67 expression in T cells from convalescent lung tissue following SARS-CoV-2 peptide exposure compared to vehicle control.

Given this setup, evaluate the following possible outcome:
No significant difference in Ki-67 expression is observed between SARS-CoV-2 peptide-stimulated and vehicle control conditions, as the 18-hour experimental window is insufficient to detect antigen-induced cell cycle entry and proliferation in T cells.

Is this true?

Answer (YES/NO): YES